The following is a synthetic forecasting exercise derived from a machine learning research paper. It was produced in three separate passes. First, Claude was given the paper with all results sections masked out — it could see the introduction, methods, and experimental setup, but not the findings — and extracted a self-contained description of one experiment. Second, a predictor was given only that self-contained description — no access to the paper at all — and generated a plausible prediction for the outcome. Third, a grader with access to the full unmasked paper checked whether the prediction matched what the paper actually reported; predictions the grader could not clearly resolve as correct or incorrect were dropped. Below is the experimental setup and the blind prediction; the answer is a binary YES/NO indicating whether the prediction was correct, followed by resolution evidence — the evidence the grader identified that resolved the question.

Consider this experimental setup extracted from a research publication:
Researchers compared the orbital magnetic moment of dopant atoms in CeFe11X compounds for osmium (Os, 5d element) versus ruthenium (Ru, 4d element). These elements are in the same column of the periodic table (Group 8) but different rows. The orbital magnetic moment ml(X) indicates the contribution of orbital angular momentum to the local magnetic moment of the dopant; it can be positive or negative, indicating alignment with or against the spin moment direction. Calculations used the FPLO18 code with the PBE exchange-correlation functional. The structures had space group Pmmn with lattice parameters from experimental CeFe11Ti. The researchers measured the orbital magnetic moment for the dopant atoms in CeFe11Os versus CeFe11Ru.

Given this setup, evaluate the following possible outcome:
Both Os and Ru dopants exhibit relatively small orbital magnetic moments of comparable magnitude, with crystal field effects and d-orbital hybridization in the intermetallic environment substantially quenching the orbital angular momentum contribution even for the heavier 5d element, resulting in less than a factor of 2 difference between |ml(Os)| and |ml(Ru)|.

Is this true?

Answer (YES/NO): NO